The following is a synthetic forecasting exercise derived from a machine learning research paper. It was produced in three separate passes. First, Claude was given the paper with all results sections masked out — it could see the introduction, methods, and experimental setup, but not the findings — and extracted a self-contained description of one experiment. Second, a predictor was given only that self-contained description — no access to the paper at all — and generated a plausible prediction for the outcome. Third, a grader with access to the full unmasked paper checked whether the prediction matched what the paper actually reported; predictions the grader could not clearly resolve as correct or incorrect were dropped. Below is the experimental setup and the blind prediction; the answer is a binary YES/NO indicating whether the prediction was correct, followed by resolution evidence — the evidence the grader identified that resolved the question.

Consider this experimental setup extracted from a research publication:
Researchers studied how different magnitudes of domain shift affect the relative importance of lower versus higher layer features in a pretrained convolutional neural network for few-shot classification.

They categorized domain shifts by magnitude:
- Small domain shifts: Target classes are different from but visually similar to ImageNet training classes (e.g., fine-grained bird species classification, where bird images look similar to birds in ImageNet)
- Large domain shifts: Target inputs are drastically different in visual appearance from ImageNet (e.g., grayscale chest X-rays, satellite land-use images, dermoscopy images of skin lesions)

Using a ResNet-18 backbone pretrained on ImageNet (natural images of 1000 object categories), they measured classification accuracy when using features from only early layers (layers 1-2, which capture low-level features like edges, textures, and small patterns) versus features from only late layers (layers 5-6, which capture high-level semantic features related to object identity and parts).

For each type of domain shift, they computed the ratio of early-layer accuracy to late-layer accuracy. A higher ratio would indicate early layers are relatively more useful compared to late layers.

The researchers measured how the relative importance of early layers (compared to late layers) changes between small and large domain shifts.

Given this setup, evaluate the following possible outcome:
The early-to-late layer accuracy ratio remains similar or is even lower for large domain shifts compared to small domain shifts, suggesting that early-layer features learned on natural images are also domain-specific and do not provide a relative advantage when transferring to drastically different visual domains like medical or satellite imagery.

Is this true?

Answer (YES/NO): NO